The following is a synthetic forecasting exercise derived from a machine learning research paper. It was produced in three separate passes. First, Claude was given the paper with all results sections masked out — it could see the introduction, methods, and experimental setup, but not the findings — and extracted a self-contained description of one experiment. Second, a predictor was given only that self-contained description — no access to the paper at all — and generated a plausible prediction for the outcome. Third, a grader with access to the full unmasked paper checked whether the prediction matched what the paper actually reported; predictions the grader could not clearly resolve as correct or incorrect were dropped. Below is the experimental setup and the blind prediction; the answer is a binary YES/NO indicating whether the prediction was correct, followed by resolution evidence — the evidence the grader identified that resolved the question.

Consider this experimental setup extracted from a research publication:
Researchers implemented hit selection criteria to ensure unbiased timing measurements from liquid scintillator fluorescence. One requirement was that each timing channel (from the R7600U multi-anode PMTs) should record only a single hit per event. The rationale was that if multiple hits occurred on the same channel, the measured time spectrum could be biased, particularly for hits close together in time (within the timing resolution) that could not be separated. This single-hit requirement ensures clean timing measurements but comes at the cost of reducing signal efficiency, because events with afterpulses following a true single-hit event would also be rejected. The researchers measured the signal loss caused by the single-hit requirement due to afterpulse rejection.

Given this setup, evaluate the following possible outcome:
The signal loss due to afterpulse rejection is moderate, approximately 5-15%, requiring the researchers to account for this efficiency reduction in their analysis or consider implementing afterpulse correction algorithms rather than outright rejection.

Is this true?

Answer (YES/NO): NO